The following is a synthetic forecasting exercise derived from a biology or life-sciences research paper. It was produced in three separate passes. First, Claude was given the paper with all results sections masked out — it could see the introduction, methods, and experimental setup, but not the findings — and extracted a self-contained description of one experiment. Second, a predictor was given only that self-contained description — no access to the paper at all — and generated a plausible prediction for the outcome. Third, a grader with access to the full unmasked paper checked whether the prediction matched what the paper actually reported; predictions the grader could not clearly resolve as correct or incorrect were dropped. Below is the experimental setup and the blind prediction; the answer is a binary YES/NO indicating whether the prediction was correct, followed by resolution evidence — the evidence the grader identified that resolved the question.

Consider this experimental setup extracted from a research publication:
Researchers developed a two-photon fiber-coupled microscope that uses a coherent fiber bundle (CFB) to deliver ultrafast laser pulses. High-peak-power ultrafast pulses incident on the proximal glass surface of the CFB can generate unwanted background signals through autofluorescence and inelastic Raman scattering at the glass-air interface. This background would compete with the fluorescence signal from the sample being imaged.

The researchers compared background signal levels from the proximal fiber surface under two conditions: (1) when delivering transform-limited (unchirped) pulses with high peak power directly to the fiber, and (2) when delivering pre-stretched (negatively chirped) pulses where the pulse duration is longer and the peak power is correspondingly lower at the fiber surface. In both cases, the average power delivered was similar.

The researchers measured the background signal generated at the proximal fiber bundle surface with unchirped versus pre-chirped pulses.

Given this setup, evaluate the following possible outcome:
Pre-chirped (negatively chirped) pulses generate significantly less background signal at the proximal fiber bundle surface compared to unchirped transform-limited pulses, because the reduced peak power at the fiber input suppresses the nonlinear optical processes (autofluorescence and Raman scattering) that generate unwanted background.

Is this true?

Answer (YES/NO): YES